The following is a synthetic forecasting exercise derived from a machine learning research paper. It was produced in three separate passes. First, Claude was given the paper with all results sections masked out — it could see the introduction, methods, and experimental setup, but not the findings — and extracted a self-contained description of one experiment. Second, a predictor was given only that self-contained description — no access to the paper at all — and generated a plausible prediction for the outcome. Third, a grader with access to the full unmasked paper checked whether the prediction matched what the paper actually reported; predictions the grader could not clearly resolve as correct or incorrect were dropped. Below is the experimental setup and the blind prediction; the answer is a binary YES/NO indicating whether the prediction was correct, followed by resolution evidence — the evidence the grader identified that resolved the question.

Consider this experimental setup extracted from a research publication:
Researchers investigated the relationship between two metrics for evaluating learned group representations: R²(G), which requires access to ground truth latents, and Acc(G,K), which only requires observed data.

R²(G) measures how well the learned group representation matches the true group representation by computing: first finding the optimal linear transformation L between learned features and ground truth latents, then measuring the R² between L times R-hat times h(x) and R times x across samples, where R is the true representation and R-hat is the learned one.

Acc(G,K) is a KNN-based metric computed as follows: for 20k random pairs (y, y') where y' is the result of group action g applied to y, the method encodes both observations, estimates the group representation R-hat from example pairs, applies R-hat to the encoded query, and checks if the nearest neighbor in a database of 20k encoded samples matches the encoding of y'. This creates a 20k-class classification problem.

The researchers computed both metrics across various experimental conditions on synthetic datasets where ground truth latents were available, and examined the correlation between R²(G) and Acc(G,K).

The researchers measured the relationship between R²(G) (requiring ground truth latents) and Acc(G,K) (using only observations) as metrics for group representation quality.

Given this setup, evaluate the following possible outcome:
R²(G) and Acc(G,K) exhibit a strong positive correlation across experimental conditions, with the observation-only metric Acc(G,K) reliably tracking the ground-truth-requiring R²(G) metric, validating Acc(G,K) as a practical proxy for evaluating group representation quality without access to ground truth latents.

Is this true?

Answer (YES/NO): YES